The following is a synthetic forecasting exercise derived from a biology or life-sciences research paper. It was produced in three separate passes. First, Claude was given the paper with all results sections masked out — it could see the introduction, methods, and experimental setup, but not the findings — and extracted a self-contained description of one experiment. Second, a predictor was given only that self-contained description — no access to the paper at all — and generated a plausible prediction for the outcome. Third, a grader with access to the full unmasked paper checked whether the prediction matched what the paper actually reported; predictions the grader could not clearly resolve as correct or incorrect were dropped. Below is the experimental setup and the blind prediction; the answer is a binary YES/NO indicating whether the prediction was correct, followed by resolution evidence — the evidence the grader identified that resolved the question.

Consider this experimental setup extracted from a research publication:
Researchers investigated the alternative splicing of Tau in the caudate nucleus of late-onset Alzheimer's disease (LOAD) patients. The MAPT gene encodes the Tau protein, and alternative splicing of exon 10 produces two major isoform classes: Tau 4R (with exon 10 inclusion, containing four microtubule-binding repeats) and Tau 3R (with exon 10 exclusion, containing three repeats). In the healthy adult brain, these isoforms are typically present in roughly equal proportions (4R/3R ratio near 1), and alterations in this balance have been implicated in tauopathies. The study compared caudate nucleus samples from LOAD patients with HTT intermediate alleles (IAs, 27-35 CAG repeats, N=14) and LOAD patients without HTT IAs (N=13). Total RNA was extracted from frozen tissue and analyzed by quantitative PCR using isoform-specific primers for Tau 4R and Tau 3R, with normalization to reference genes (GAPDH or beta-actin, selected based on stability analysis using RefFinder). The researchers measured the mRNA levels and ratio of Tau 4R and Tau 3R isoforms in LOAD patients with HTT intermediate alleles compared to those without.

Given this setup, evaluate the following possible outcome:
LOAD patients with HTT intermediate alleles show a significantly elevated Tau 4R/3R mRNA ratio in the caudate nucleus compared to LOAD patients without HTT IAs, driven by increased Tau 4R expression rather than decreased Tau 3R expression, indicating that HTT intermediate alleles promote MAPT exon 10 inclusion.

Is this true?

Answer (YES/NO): NO